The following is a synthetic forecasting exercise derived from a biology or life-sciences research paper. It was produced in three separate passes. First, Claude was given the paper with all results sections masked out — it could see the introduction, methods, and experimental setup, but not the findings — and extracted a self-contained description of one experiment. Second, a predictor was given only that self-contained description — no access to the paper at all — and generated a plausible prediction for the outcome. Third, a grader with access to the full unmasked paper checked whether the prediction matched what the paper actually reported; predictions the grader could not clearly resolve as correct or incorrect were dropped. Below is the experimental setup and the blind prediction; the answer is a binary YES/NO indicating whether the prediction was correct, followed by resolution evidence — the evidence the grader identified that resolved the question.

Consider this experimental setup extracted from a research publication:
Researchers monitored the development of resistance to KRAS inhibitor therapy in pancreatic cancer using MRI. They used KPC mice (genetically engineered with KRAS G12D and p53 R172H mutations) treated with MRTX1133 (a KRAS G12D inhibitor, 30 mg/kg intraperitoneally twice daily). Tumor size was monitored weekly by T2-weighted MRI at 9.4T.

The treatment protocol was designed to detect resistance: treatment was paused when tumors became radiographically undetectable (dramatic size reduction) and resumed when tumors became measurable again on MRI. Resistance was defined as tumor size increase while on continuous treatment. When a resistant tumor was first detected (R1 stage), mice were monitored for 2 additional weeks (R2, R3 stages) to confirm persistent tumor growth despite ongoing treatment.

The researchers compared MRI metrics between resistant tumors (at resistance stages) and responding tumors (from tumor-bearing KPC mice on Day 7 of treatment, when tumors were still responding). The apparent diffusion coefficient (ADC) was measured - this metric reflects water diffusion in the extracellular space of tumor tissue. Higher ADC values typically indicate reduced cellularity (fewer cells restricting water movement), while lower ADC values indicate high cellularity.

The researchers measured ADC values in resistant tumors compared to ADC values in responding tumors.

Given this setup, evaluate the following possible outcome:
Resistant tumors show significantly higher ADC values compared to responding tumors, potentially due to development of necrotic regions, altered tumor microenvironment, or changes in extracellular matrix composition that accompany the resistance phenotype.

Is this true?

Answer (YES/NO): NO